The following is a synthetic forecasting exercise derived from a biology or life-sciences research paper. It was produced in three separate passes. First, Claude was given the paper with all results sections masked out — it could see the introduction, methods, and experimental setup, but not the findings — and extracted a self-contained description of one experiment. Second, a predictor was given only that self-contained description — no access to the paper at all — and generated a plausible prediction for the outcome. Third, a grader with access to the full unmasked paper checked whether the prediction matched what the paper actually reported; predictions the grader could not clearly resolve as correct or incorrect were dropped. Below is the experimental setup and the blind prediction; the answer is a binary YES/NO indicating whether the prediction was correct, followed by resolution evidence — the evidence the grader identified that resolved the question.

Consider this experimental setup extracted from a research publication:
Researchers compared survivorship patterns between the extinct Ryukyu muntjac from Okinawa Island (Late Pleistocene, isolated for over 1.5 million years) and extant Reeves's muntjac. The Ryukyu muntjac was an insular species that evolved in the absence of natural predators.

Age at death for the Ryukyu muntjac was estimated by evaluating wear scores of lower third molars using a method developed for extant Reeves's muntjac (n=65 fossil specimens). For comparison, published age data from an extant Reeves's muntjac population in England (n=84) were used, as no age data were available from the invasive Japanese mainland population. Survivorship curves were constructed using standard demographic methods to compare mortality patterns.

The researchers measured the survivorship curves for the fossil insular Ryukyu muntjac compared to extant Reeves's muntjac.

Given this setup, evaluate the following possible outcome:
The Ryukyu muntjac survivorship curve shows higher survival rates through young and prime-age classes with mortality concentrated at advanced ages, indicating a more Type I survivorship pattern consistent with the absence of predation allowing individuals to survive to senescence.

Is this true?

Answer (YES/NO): YES